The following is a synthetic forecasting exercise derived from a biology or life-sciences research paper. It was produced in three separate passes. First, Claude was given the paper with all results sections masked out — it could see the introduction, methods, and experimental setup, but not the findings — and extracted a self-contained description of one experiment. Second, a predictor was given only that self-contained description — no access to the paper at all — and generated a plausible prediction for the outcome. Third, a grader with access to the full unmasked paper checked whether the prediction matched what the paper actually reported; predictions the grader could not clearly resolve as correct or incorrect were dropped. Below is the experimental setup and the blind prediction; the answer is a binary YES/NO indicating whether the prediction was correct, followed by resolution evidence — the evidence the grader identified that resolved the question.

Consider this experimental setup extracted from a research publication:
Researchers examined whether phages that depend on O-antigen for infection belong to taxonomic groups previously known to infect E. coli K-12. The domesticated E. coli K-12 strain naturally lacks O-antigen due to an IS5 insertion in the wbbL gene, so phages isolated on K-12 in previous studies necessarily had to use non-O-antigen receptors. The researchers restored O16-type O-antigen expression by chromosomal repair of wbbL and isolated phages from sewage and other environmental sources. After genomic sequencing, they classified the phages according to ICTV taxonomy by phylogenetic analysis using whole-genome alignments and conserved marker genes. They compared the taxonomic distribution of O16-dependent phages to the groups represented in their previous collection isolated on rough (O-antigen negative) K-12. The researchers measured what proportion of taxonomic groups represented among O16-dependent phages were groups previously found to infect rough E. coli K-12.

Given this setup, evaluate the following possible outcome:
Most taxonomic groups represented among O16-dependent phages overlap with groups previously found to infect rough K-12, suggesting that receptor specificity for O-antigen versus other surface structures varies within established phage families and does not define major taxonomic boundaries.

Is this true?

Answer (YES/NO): NO